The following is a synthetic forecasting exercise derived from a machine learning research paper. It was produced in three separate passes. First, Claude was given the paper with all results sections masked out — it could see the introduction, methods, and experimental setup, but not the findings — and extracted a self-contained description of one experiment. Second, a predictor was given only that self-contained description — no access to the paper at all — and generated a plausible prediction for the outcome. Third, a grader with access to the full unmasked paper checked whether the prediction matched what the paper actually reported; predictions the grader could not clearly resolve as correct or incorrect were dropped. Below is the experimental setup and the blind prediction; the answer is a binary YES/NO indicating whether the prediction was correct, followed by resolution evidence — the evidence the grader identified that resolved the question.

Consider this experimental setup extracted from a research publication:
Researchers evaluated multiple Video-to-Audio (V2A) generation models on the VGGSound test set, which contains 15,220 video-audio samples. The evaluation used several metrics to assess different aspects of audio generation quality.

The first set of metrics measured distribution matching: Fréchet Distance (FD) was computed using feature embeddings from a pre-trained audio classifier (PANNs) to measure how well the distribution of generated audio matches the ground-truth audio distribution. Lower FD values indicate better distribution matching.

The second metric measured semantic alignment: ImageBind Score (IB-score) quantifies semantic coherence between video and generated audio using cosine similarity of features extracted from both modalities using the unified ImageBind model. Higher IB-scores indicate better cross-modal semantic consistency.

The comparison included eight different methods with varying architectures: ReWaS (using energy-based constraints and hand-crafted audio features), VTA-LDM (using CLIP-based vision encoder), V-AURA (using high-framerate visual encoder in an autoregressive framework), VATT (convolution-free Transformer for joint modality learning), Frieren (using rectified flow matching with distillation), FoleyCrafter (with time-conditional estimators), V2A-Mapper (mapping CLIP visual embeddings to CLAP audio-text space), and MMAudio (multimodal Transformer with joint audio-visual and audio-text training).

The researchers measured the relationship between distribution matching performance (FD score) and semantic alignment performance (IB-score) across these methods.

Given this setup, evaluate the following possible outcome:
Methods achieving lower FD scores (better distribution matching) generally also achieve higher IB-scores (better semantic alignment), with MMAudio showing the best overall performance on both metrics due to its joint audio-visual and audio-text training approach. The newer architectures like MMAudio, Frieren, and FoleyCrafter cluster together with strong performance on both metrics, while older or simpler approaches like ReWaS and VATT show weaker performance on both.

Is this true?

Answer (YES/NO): NO